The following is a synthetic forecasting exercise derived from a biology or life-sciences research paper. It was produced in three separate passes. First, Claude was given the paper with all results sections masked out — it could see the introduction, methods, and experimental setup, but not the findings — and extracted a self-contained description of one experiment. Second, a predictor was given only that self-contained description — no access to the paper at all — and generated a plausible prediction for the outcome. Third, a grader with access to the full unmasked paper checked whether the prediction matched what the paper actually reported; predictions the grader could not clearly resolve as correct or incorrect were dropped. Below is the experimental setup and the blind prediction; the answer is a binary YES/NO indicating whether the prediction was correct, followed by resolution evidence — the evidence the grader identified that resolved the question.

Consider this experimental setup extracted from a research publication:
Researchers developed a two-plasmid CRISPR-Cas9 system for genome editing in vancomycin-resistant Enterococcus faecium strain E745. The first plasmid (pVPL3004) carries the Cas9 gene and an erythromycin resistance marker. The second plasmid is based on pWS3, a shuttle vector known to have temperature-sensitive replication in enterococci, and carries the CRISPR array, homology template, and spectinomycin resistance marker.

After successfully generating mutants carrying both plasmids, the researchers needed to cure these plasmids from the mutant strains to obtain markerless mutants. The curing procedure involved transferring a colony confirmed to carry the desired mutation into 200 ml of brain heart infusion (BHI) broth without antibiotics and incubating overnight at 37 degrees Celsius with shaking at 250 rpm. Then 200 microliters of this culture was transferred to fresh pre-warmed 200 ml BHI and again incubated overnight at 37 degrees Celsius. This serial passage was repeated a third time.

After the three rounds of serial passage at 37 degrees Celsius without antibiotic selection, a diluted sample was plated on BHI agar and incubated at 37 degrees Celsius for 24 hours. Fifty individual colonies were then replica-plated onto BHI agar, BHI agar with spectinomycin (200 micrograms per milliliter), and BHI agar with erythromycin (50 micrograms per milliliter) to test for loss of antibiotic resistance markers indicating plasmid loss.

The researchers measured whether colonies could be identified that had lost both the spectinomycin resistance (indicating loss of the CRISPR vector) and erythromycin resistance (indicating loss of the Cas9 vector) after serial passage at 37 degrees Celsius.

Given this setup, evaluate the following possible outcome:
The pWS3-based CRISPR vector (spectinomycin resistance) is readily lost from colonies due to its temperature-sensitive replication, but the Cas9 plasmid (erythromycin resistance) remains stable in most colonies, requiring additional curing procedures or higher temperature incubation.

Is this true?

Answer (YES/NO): NO